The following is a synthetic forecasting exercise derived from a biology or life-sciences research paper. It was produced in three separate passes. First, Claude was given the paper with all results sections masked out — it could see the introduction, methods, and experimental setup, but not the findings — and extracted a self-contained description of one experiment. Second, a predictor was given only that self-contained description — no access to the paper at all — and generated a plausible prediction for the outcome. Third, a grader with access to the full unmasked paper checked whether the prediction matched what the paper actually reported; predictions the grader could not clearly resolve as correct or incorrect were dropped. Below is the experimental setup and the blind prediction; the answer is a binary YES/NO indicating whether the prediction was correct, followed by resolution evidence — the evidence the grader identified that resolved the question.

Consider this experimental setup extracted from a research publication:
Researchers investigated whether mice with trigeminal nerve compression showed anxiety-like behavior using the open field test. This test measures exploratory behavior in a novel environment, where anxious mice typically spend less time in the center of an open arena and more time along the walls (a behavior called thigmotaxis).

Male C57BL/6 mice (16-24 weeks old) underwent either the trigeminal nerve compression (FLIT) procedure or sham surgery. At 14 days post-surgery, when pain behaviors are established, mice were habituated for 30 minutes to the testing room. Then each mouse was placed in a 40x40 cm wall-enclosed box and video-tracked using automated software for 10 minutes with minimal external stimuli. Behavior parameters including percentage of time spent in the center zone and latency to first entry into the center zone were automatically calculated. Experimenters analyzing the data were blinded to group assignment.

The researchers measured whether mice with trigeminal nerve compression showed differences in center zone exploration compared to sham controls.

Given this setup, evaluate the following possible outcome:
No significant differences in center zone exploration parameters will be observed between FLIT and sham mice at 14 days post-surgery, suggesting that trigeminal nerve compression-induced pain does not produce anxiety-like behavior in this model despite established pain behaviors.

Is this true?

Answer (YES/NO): NO